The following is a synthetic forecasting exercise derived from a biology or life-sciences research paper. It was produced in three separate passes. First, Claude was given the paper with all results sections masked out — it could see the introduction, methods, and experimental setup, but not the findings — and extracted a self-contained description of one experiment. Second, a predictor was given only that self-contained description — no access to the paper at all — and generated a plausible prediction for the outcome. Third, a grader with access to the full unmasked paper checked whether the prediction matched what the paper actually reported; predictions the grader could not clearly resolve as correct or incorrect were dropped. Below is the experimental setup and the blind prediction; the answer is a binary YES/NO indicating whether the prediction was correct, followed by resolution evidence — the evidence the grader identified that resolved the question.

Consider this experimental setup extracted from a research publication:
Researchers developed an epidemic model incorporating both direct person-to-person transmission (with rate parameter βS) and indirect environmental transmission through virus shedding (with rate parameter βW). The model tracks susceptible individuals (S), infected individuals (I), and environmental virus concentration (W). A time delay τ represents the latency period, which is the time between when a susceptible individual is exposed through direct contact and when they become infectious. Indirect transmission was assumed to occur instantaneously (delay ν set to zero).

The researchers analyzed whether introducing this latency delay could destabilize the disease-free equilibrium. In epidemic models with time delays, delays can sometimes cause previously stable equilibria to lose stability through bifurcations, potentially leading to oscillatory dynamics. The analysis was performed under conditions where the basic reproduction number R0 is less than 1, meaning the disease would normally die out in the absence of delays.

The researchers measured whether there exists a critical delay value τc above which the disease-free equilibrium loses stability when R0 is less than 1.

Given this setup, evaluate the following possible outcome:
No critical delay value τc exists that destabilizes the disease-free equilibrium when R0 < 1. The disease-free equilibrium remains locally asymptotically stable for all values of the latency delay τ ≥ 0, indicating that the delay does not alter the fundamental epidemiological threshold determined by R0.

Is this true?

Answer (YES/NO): YES